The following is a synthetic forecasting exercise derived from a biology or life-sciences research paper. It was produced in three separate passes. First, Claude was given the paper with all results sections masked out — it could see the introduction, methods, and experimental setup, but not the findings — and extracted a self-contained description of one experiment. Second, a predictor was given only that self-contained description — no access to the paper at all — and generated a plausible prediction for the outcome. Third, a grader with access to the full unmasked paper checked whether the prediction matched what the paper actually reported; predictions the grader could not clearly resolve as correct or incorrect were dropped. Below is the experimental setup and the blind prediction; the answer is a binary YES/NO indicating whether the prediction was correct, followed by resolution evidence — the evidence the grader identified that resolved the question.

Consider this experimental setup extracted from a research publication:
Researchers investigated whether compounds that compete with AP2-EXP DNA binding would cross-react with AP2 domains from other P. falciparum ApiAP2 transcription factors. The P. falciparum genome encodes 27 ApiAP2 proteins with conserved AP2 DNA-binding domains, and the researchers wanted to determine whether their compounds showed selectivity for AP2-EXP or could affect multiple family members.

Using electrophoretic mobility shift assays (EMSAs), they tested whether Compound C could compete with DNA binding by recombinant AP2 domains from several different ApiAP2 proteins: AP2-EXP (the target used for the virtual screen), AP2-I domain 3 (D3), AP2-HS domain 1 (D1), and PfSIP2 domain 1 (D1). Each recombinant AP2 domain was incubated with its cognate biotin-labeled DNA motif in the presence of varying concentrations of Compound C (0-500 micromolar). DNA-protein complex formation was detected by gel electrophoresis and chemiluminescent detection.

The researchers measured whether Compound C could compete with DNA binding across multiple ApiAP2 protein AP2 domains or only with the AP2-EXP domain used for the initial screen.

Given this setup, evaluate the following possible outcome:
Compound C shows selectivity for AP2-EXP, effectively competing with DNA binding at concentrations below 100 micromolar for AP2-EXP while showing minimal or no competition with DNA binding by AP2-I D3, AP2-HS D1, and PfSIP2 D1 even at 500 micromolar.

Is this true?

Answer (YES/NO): NO